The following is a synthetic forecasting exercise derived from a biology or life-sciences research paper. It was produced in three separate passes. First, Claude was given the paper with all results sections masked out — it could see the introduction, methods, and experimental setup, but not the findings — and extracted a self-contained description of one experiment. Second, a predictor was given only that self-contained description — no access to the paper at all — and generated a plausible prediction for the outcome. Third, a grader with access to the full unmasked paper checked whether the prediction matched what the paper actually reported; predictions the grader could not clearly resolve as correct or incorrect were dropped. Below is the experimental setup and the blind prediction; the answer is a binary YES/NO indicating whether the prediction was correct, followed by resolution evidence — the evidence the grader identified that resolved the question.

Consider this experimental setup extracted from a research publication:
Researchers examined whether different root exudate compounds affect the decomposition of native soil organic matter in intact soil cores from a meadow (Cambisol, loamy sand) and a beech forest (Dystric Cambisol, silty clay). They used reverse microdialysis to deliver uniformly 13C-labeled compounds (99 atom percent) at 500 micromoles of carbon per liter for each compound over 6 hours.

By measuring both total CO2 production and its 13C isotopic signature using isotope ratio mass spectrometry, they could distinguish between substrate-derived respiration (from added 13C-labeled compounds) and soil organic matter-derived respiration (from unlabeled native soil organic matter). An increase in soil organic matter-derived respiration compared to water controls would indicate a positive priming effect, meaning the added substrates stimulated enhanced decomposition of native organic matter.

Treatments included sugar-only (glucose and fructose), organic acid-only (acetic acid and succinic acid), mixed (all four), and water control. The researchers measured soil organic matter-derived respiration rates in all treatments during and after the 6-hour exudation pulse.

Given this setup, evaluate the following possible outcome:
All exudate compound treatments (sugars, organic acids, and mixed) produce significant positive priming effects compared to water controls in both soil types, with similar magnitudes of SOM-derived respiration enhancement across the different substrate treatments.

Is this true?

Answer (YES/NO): NO